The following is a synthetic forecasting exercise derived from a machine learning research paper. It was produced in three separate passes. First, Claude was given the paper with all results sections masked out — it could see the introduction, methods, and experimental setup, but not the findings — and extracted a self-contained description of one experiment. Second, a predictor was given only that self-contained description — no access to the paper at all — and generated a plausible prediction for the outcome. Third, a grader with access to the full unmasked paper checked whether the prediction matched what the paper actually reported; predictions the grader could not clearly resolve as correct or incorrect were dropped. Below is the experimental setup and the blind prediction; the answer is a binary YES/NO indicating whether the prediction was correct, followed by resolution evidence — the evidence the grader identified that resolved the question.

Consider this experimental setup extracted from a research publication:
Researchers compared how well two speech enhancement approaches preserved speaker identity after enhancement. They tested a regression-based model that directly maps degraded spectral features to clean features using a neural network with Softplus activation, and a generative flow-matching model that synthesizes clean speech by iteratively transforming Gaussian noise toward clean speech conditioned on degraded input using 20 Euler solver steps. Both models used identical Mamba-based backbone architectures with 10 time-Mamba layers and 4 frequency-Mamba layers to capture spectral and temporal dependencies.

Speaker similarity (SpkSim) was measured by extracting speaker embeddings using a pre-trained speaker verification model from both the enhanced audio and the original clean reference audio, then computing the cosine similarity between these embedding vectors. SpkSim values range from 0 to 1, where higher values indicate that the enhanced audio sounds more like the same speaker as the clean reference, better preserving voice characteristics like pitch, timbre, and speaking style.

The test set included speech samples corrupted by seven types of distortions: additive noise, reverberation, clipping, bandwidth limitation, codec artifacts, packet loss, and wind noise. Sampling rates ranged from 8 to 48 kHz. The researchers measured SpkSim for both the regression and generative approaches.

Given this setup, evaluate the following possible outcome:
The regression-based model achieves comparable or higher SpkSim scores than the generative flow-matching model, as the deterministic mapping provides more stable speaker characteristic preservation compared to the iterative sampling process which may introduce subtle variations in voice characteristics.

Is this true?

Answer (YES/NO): YES